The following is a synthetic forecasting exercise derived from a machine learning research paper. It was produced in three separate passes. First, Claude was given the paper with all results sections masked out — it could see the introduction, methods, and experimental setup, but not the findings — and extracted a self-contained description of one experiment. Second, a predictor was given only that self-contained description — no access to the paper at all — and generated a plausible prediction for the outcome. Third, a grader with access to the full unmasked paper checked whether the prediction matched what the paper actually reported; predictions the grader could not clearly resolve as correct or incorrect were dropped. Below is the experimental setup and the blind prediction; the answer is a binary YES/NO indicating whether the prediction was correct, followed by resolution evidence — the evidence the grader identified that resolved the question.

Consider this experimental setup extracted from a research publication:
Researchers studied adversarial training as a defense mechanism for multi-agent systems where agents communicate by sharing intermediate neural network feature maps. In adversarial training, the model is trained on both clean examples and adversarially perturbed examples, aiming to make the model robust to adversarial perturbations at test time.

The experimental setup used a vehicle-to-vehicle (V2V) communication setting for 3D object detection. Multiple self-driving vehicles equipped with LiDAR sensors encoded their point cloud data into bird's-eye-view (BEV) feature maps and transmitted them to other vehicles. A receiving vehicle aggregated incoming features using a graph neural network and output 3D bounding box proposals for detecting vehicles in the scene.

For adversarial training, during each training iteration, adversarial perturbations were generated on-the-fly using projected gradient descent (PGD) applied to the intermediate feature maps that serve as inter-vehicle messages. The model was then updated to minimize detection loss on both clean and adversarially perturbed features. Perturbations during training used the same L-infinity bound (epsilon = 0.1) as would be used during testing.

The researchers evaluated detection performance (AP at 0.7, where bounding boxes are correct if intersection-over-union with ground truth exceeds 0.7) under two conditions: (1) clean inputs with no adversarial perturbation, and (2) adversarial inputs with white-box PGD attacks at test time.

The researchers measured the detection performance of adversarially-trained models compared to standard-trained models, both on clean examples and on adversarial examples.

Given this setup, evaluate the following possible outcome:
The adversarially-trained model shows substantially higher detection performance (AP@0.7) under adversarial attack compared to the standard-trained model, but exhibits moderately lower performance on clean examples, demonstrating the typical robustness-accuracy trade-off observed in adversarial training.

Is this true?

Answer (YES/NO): NO